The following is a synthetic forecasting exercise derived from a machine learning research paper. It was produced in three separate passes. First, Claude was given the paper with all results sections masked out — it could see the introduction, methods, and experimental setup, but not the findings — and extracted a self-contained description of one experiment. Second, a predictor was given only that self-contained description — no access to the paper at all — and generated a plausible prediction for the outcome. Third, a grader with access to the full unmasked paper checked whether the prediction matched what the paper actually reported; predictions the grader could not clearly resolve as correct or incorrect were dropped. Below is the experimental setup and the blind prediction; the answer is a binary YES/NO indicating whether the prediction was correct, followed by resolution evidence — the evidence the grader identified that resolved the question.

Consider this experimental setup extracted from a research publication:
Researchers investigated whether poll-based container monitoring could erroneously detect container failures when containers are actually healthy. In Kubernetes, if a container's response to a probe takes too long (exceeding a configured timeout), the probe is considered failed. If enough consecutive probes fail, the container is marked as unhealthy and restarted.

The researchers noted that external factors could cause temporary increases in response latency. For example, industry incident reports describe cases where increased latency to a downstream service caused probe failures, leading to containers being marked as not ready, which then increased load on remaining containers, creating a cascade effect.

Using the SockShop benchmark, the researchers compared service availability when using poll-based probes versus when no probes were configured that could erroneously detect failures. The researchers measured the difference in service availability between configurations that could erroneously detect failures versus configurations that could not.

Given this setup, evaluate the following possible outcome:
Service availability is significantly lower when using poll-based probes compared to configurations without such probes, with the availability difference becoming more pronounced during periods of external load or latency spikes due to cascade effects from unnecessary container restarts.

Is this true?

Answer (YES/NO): NO